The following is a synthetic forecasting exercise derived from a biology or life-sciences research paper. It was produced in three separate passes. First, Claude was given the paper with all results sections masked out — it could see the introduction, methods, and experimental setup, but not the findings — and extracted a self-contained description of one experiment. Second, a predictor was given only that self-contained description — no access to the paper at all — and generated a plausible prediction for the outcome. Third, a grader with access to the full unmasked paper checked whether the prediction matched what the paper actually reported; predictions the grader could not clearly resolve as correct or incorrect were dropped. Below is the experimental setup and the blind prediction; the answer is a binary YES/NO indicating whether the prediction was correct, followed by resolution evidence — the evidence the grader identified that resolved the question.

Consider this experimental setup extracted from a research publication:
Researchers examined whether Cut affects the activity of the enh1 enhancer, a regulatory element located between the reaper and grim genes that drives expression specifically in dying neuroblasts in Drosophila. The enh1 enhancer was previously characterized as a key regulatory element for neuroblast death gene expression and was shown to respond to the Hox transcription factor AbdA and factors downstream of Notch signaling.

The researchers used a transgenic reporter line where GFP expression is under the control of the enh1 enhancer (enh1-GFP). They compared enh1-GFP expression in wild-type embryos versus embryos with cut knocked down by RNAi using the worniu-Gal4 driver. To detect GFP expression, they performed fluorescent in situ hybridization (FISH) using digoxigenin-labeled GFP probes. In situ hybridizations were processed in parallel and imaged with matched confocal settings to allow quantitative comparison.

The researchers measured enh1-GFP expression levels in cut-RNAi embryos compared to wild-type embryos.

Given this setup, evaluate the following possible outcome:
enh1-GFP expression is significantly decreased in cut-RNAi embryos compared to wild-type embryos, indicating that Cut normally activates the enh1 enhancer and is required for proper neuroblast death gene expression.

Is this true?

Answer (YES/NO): NO